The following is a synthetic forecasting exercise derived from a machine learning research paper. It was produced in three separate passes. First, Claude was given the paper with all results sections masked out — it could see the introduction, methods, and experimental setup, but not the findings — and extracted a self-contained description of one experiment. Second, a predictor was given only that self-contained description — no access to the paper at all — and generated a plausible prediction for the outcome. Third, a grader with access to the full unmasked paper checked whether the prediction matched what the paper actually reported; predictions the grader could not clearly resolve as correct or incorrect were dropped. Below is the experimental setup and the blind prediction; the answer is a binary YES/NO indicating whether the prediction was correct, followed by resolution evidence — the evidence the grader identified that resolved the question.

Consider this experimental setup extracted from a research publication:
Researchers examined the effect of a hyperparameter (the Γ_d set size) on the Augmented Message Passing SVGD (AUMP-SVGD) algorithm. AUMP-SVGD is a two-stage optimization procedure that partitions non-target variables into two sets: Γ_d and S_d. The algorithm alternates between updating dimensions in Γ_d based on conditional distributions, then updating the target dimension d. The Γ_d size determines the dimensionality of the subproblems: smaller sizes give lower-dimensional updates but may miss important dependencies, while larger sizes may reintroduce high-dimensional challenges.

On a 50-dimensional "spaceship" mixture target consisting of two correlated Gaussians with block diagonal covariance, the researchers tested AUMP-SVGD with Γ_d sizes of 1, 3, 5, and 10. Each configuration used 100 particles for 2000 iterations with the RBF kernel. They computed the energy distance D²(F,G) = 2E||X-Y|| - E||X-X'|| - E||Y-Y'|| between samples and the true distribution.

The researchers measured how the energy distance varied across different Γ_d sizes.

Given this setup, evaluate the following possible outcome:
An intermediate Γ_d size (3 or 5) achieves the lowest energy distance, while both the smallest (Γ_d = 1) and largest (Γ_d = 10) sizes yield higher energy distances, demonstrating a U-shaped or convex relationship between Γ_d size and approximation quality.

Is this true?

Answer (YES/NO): NO